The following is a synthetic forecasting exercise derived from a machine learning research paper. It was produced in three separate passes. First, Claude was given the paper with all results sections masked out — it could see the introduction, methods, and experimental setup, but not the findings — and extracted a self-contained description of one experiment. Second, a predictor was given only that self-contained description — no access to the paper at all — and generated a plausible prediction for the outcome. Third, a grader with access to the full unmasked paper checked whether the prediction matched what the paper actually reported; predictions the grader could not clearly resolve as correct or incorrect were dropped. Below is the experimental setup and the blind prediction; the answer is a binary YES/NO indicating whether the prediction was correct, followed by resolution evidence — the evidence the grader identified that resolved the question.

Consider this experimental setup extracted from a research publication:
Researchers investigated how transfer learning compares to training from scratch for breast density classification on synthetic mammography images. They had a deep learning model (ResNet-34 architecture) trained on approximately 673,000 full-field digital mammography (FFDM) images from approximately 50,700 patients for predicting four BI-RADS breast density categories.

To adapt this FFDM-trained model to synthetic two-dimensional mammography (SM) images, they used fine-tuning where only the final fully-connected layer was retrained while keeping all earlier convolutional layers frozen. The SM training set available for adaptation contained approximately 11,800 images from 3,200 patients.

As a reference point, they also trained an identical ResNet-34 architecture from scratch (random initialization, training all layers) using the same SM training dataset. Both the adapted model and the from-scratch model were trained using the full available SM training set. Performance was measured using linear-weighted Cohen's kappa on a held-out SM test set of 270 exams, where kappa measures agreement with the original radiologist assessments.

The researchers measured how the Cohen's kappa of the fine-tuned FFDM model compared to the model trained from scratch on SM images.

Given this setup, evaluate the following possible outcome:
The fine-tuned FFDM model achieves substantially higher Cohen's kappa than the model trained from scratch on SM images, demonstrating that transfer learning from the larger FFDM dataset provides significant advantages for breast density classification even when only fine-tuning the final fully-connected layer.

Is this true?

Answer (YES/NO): YES